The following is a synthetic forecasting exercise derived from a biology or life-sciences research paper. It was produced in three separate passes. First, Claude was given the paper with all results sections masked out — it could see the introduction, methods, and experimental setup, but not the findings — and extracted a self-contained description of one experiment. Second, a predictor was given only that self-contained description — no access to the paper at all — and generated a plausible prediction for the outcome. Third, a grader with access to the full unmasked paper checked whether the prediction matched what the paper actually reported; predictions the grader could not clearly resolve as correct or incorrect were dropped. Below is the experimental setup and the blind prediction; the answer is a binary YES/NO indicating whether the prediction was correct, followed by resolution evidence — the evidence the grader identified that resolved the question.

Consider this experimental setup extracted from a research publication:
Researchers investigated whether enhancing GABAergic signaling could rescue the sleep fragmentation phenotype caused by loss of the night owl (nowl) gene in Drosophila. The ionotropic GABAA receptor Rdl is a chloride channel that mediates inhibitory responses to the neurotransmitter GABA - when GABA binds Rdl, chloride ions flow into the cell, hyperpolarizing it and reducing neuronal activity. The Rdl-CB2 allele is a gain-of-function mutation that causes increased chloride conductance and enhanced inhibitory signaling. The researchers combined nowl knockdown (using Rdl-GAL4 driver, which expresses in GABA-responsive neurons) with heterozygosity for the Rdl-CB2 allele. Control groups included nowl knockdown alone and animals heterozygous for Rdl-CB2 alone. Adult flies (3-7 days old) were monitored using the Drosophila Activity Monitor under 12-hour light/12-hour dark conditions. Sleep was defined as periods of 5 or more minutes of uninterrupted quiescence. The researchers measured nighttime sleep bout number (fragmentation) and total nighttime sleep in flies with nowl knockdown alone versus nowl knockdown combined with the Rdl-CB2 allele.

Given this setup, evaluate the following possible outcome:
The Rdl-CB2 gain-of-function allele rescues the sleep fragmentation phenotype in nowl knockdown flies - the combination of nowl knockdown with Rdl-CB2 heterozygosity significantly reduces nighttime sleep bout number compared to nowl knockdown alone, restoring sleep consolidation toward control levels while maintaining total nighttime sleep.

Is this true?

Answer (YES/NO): YES